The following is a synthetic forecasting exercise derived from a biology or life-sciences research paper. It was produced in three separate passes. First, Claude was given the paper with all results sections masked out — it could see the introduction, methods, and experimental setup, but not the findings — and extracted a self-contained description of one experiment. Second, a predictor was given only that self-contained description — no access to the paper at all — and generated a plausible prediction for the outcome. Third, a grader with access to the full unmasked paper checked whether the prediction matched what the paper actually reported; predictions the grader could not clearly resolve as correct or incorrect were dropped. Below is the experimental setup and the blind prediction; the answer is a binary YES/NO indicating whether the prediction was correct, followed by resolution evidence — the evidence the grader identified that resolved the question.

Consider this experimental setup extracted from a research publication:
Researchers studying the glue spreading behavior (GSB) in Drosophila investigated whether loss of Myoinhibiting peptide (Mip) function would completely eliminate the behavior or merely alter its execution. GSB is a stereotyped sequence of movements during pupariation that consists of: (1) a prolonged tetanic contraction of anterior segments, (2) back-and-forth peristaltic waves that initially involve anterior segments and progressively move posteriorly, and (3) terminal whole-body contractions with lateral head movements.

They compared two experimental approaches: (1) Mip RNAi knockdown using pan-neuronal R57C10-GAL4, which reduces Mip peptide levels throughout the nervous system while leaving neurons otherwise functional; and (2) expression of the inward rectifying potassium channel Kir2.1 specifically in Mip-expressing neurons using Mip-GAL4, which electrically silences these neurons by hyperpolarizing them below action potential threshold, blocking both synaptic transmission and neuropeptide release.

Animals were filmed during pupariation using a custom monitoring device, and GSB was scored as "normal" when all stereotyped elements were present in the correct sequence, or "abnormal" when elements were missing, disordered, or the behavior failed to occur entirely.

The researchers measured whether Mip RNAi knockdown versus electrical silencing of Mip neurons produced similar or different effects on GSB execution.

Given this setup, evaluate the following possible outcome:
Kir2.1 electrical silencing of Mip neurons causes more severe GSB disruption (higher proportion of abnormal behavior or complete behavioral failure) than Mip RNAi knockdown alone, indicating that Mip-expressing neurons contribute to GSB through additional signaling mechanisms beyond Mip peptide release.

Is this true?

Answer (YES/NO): YES